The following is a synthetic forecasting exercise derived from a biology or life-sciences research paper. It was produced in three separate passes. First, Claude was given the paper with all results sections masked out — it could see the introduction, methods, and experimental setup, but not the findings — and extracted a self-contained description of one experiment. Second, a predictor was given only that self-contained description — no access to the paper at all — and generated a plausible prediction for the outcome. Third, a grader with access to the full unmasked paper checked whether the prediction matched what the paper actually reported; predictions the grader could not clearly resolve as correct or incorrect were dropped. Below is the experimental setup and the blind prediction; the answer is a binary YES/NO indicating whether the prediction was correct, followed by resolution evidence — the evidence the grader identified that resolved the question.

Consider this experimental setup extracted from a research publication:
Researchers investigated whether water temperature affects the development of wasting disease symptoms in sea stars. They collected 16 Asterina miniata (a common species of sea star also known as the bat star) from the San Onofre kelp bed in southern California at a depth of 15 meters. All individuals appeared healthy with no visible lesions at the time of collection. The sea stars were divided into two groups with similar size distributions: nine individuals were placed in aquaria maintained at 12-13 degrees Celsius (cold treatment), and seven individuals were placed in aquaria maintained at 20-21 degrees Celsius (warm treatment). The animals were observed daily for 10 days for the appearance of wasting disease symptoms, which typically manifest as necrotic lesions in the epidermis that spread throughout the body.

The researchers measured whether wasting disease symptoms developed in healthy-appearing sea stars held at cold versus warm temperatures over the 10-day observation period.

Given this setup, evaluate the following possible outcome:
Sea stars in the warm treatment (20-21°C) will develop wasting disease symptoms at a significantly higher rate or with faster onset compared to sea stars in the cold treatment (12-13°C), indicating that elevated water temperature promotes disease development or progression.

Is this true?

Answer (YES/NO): YES